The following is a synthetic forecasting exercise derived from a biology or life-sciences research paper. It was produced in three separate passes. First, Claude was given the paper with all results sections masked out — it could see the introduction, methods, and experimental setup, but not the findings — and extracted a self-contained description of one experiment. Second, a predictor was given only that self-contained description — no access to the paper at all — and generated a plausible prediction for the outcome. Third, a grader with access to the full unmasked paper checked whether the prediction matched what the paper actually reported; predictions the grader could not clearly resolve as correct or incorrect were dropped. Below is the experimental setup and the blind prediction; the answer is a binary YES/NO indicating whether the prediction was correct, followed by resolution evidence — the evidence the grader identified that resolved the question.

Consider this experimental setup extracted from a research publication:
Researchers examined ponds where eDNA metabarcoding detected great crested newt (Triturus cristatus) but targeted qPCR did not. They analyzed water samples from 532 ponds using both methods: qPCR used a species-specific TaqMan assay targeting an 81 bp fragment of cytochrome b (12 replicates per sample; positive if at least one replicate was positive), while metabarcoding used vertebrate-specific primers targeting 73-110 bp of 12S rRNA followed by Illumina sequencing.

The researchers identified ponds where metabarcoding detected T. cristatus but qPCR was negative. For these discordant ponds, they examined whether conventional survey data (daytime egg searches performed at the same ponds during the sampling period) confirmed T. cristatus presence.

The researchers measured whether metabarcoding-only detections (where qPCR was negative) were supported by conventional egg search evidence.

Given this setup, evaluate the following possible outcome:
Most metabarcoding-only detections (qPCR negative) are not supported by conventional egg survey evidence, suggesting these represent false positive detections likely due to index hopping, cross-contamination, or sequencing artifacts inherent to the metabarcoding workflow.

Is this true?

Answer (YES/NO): YES